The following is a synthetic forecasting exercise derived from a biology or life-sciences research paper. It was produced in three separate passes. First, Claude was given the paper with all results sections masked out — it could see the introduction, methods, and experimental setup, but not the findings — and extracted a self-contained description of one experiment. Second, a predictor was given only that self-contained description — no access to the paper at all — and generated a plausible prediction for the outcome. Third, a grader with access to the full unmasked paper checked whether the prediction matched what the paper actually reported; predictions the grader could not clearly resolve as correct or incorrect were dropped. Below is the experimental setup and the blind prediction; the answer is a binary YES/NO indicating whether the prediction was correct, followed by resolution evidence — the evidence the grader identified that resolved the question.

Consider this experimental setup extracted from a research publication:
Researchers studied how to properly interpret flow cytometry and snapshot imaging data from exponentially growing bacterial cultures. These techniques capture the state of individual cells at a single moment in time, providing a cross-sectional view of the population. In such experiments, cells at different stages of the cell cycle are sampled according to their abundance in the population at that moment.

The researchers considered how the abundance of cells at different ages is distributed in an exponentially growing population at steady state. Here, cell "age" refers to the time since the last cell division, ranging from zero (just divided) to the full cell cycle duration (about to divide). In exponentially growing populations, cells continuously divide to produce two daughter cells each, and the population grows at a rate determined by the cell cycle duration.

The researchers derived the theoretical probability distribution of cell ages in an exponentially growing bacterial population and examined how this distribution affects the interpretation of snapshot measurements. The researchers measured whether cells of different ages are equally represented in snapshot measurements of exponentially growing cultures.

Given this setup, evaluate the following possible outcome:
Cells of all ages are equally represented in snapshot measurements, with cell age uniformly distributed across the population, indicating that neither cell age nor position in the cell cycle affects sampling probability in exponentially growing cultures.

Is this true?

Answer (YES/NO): NO